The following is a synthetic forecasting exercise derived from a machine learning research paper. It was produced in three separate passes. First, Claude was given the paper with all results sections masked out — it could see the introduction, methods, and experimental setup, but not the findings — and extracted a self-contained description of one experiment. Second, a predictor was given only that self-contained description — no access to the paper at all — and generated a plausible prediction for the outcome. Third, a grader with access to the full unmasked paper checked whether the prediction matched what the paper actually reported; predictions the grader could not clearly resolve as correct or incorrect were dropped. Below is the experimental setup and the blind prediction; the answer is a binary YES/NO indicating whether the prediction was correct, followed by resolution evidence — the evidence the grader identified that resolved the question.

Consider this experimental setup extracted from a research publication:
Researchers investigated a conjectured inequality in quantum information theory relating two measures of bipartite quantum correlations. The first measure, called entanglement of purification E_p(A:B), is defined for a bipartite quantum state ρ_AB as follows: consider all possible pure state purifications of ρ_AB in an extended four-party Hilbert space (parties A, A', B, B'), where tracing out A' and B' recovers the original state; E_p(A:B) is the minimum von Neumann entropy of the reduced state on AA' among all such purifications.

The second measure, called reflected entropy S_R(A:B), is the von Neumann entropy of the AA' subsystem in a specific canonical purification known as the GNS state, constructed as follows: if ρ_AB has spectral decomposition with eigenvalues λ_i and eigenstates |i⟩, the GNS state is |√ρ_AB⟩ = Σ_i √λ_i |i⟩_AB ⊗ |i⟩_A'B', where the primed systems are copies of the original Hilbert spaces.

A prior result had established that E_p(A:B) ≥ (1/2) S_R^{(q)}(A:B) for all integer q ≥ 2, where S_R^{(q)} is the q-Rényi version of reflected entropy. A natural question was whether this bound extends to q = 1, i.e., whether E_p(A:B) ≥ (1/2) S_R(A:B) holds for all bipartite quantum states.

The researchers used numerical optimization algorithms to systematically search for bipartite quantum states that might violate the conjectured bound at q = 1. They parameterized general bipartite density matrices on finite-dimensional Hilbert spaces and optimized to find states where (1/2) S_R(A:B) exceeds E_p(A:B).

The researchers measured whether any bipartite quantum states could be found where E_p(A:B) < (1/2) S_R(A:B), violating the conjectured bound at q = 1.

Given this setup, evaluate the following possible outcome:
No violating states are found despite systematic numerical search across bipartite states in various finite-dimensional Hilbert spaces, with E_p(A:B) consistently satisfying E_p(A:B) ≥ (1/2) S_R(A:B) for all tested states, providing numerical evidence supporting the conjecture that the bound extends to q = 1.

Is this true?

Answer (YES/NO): NO